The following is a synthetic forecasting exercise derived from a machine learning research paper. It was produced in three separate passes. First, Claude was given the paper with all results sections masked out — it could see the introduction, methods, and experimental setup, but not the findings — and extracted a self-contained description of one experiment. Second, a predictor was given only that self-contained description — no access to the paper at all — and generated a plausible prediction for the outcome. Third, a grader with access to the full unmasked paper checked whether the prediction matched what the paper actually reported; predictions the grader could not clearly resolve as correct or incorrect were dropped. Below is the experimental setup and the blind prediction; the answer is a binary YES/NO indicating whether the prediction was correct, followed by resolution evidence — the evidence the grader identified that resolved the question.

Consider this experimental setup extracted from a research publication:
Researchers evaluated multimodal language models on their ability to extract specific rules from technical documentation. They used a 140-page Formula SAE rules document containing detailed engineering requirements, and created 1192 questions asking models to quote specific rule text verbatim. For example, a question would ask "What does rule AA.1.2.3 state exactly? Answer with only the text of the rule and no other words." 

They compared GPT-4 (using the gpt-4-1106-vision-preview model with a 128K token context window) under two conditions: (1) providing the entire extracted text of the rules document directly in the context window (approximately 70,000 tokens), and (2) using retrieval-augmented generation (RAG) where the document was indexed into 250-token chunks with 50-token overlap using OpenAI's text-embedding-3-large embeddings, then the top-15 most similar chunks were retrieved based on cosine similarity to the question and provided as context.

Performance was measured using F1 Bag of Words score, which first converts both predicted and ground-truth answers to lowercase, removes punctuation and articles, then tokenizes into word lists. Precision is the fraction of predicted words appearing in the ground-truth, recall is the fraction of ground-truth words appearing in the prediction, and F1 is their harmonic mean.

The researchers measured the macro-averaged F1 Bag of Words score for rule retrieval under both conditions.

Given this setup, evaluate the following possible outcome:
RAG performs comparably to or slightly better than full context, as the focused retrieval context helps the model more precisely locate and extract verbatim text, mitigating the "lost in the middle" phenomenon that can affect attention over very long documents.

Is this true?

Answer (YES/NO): NO